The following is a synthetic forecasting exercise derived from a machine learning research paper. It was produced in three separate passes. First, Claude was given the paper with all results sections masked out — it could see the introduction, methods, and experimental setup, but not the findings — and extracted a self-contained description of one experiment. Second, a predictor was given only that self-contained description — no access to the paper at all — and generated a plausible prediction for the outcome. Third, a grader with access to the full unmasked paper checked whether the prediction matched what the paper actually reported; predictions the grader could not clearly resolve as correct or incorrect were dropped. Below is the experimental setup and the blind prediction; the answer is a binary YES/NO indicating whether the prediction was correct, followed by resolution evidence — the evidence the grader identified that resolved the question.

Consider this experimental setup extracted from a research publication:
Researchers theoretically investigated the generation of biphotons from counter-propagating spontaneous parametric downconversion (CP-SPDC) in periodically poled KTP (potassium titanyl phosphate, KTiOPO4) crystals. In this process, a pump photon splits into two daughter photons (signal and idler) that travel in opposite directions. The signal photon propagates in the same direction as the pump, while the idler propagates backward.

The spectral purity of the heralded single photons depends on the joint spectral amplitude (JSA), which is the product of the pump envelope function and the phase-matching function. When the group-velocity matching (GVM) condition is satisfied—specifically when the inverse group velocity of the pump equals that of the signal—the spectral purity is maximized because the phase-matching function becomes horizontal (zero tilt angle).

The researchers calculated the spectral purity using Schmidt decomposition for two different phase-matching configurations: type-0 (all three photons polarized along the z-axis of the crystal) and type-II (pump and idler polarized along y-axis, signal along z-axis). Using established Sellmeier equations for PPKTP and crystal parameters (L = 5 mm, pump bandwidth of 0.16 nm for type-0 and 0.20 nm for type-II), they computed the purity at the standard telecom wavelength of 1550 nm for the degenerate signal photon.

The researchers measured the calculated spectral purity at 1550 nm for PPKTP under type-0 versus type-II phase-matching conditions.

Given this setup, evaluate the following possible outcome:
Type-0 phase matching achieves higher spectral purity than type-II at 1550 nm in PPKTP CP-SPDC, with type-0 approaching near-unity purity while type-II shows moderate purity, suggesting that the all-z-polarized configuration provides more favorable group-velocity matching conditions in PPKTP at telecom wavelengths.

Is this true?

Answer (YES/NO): NO